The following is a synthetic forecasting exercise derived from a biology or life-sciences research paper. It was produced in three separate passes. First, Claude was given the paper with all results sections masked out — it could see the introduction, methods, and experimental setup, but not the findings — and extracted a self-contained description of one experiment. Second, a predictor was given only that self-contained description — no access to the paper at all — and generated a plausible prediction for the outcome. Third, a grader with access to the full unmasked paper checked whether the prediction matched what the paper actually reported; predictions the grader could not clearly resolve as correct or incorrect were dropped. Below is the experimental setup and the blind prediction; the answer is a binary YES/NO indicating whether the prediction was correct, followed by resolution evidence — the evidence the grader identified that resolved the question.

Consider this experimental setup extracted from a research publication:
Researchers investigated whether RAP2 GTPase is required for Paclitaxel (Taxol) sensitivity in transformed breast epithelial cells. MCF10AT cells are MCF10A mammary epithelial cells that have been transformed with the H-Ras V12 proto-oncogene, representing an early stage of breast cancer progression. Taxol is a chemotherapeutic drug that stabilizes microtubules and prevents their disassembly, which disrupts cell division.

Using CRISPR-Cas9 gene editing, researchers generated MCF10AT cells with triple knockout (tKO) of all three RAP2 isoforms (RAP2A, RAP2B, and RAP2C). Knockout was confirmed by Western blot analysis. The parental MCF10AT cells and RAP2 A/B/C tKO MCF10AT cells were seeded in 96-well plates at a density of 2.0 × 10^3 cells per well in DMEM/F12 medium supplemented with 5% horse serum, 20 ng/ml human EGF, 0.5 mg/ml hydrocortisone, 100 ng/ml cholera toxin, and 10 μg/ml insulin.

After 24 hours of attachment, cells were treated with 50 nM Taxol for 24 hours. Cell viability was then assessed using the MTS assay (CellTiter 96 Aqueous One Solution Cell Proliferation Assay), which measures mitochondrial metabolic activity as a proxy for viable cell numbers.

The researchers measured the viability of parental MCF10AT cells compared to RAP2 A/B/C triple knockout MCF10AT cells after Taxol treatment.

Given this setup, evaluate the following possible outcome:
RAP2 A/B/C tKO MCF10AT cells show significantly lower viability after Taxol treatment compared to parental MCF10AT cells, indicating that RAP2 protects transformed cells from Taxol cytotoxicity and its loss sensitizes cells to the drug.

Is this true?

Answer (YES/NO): NO